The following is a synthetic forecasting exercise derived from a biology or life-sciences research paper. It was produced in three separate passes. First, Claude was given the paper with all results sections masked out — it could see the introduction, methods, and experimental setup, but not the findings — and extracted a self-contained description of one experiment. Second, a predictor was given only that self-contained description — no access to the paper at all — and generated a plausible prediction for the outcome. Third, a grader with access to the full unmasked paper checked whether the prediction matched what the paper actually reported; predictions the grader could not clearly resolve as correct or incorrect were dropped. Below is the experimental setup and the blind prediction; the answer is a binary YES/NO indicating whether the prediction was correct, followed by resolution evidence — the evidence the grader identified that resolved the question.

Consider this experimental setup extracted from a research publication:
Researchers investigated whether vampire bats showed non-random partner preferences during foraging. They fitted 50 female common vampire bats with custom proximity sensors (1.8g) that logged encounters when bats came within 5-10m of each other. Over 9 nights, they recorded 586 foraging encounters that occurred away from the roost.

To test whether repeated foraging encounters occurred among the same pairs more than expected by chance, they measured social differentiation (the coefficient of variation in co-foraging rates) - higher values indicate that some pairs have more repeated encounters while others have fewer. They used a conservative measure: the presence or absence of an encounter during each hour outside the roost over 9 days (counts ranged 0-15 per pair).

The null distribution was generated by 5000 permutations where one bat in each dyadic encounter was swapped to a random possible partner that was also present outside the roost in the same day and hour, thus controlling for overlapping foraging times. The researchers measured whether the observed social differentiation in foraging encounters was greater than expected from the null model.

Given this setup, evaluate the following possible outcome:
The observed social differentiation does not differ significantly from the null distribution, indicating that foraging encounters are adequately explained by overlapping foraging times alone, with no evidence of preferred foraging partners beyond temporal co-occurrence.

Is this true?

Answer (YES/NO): NO